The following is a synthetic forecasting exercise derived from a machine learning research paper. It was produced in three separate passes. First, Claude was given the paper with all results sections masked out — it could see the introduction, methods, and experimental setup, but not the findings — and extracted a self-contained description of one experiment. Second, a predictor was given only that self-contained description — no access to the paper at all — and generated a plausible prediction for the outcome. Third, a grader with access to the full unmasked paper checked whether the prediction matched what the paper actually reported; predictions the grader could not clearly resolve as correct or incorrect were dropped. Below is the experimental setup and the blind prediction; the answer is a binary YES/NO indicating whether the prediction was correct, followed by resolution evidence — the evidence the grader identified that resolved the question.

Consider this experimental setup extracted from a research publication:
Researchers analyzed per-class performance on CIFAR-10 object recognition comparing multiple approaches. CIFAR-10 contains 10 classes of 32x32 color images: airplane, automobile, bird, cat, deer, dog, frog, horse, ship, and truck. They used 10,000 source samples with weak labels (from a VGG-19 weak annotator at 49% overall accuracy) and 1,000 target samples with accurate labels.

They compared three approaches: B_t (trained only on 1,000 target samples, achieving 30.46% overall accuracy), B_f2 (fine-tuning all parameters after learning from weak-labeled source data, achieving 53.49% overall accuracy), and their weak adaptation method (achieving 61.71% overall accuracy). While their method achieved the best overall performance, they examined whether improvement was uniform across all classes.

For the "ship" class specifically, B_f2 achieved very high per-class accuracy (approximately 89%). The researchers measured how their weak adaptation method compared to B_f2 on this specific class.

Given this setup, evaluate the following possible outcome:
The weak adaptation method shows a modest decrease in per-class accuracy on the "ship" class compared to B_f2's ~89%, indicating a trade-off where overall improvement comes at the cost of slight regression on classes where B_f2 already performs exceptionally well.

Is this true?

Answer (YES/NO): NO